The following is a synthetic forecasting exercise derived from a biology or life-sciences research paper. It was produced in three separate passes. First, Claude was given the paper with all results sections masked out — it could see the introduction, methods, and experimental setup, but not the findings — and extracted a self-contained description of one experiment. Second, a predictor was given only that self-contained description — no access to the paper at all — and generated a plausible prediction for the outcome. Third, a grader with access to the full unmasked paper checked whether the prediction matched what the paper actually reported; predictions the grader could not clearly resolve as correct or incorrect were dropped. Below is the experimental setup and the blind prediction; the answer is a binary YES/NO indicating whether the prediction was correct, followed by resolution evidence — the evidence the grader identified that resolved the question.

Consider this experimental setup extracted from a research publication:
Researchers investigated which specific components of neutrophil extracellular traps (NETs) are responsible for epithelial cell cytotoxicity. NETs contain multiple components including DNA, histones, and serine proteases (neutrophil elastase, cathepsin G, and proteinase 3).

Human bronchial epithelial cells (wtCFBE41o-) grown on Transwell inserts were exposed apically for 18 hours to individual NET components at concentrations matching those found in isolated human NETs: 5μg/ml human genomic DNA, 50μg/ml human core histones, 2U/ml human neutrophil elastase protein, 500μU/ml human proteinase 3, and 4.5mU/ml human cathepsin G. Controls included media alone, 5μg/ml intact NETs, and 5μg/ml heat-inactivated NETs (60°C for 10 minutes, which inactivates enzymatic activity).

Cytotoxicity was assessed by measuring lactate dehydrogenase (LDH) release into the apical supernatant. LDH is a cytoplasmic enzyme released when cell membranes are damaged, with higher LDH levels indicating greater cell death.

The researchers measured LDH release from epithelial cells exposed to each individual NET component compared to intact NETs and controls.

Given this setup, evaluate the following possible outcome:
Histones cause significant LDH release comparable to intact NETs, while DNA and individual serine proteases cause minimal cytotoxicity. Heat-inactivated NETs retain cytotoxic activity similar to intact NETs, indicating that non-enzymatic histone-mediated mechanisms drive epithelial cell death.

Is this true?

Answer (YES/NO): NO